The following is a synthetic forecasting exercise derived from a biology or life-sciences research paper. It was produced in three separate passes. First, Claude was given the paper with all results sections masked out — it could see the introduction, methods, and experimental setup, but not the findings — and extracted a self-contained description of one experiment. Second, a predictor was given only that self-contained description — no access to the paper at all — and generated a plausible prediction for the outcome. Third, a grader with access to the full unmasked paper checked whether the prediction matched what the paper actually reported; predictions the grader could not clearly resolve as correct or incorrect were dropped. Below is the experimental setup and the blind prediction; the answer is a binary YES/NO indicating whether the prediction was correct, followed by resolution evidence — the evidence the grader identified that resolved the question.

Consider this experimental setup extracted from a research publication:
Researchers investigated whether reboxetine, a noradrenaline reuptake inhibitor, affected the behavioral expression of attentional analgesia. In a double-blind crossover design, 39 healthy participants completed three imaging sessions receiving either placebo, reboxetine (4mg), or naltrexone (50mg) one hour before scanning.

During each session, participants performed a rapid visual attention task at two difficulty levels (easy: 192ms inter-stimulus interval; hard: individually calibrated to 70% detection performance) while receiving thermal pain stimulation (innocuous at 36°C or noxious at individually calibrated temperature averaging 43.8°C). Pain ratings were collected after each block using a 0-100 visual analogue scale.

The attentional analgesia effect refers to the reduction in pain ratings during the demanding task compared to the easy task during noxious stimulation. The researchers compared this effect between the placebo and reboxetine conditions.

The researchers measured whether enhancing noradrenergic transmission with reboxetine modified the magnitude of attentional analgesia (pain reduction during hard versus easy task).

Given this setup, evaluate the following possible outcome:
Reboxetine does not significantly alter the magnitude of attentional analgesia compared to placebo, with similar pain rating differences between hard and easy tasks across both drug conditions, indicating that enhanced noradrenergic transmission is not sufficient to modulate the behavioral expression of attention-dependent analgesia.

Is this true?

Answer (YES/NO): YES